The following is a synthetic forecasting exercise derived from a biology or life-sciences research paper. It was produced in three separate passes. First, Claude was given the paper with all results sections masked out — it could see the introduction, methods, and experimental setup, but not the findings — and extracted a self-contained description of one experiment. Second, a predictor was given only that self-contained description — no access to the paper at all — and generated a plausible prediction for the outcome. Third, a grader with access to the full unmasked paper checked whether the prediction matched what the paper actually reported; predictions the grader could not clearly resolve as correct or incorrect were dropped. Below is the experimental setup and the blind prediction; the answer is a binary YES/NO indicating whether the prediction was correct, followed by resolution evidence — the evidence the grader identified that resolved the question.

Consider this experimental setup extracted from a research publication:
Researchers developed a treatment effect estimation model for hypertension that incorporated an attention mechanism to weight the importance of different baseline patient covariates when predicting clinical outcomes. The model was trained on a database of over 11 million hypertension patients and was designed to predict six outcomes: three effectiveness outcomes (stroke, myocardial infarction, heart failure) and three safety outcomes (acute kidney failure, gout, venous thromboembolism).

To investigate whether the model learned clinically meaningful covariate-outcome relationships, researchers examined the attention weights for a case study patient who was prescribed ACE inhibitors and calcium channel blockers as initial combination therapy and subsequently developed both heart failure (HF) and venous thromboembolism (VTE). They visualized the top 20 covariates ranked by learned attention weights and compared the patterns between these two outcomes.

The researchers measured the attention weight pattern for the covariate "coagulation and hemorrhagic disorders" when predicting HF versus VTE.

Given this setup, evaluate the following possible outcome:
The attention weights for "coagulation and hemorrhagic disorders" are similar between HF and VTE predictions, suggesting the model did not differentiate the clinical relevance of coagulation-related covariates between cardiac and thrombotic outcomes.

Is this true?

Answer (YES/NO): NO